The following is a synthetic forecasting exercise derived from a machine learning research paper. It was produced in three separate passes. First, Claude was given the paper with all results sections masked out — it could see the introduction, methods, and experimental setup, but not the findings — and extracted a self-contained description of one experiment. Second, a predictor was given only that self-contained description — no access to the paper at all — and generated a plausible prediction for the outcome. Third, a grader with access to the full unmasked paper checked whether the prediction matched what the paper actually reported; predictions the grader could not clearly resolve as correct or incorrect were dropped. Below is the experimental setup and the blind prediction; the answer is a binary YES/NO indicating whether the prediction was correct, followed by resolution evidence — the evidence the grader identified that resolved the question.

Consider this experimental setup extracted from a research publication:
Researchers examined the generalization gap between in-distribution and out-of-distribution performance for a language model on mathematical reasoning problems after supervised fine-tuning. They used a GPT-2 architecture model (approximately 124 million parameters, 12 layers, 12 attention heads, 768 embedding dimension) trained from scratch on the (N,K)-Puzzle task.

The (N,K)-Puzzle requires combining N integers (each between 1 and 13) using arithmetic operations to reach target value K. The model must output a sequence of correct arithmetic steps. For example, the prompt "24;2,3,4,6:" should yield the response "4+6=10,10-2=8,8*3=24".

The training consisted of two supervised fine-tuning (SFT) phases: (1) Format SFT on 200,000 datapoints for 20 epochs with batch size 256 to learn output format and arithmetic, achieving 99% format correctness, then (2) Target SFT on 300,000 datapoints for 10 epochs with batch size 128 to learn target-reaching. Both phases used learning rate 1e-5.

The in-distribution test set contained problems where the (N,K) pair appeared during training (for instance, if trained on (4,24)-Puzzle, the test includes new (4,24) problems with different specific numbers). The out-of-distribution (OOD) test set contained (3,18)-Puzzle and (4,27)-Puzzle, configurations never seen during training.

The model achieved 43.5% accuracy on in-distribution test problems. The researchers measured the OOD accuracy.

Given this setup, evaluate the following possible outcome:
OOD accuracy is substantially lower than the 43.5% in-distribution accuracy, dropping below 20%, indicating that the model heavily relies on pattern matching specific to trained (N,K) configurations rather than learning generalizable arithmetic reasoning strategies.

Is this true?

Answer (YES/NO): YES